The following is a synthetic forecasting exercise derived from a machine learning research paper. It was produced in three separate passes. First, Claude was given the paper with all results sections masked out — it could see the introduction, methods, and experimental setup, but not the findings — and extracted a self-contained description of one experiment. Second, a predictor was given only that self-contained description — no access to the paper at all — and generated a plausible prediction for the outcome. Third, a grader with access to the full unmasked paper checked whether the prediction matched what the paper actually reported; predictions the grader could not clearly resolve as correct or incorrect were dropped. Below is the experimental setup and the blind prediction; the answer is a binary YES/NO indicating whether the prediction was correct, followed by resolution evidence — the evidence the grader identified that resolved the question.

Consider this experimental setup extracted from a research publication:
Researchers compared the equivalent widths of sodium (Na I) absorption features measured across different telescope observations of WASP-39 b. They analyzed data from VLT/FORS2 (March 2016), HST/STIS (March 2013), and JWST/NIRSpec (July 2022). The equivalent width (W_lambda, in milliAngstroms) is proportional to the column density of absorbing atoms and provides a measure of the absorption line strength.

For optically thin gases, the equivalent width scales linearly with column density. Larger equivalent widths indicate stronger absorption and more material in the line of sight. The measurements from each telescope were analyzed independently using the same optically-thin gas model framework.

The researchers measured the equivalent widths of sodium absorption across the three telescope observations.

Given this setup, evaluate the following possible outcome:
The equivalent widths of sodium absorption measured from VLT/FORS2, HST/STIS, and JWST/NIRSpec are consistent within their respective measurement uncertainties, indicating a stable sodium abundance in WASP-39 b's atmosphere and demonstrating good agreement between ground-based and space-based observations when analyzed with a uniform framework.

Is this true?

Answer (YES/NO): NO